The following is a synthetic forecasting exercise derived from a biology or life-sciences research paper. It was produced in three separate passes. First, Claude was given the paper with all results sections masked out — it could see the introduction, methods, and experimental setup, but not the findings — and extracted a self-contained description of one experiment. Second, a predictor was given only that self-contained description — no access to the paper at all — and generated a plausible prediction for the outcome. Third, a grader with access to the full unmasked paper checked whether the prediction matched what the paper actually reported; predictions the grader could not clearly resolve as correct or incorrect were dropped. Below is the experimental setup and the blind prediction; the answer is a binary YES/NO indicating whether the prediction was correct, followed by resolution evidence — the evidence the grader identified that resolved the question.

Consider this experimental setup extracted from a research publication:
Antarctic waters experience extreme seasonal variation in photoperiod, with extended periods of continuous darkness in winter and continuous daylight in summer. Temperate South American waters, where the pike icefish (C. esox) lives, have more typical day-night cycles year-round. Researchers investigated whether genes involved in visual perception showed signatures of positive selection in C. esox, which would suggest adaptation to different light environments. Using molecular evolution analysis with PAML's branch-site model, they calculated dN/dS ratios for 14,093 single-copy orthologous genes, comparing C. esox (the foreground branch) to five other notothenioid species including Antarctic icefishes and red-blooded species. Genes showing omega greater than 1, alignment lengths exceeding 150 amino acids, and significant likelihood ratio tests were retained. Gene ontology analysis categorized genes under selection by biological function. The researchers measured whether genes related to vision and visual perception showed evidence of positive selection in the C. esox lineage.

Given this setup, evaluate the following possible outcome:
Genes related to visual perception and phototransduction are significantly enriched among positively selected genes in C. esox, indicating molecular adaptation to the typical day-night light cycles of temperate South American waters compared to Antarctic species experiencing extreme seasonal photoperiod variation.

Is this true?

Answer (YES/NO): NO